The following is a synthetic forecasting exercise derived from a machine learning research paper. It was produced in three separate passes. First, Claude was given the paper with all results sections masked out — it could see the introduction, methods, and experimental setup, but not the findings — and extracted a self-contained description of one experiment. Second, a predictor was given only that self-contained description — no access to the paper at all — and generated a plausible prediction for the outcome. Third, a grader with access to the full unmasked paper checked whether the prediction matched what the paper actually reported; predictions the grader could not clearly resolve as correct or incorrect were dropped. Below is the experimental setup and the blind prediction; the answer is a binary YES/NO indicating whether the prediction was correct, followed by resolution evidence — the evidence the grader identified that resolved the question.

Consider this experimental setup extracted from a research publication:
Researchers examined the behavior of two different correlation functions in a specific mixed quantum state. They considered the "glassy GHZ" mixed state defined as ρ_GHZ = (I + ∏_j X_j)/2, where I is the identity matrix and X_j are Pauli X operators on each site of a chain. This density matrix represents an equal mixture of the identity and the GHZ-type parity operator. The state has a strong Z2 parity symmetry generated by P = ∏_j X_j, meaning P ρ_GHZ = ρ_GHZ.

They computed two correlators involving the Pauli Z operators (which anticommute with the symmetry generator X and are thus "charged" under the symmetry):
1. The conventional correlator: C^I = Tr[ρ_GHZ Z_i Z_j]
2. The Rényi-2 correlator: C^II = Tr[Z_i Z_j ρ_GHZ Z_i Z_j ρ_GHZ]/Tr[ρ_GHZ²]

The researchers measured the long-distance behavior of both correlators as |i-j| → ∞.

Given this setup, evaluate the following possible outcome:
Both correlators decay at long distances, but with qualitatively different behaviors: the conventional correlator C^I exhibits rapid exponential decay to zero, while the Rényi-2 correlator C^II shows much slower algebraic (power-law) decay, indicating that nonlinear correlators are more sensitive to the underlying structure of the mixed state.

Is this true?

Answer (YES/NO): NO